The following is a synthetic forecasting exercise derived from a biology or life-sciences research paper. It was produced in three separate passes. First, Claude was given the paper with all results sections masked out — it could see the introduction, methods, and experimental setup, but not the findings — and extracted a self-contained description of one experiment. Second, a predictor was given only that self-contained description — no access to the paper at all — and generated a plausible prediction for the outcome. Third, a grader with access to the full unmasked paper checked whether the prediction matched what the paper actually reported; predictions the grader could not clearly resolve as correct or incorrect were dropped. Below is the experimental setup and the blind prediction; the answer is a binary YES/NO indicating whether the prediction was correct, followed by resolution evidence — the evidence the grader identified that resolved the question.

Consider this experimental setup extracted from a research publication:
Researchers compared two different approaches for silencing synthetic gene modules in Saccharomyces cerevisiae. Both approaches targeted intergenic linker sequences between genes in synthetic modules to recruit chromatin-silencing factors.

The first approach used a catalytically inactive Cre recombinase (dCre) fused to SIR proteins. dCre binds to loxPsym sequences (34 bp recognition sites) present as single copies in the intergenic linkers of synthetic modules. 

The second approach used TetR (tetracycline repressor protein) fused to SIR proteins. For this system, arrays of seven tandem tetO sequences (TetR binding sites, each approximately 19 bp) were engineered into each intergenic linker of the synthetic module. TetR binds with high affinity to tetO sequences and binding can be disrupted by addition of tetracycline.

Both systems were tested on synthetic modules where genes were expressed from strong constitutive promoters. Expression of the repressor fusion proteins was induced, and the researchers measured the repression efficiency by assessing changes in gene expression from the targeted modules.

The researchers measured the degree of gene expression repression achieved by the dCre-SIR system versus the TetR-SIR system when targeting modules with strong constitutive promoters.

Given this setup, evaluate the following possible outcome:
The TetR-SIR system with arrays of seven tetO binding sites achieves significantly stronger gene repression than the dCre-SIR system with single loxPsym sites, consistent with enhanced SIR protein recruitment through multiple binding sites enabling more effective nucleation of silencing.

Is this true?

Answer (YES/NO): YES